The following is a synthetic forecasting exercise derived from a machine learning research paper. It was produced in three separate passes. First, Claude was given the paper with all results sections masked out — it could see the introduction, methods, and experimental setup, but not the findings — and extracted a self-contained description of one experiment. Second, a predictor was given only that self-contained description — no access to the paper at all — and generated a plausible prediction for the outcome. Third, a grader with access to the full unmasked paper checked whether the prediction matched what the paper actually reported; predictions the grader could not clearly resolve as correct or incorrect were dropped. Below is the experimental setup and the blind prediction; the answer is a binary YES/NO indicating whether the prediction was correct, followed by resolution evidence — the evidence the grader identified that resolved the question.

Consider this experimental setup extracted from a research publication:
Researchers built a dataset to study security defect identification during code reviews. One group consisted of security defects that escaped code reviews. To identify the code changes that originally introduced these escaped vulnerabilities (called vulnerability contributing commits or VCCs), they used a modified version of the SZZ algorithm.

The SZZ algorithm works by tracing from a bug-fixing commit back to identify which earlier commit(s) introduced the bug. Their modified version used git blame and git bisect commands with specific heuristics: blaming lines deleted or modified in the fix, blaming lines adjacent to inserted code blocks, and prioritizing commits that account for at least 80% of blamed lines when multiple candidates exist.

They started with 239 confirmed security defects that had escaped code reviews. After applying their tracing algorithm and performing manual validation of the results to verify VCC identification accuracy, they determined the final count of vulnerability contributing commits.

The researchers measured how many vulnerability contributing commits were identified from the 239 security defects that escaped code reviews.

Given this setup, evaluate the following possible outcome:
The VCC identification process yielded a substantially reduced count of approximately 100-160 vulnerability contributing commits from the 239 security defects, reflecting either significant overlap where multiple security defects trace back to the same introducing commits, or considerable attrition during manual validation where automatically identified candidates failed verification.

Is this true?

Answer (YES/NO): NO